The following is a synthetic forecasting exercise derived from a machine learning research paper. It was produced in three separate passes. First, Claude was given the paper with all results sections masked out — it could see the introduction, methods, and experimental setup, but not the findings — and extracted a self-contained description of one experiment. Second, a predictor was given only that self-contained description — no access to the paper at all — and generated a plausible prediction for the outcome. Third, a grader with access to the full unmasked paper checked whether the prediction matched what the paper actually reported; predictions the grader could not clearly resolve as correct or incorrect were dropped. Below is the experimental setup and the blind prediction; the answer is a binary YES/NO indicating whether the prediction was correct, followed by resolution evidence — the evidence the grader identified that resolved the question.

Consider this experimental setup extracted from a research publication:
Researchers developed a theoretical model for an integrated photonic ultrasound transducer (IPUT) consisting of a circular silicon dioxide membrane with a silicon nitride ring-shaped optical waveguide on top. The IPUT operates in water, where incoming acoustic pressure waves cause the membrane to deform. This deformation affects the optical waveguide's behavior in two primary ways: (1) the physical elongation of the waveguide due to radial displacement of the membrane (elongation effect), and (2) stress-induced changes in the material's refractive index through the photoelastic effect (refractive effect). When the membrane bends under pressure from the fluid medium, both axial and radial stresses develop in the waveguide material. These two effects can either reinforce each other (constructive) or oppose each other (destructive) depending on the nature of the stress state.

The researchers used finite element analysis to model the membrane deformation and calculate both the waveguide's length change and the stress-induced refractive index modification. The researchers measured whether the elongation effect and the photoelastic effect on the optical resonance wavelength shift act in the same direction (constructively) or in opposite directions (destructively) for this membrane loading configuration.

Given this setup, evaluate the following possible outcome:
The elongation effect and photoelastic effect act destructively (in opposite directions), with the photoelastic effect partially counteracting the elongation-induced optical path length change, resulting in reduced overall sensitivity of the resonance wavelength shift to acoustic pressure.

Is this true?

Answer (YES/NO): NO